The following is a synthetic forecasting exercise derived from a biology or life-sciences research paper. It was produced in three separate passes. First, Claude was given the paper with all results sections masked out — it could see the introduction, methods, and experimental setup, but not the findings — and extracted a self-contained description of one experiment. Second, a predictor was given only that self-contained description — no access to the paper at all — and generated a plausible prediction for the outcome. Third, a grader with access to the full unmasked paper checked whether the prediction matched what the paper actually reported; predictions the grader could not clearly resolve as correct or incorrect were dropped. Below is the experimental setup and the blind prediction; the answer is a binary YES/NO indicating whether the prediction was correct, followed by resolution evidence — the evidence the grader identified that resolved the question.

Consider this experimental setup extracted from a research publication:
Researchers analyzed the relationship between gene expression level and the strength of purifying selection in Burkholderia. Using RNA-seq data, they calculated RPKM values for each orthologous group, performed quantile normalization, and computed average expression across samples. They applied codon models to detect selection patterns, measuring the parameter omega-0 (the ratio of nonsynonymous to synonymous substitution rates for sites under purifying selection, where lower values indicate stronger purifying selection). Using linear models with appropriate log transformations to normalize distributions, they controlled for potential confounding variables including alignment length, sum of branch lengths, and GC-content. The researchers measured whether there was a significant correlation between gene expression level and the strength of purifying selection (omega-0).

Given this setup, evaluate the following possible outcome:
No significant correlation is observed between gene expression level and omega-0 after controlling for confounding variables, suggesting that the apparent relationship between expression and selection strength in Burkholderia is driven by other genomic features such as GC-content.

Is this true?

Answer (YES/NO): NO